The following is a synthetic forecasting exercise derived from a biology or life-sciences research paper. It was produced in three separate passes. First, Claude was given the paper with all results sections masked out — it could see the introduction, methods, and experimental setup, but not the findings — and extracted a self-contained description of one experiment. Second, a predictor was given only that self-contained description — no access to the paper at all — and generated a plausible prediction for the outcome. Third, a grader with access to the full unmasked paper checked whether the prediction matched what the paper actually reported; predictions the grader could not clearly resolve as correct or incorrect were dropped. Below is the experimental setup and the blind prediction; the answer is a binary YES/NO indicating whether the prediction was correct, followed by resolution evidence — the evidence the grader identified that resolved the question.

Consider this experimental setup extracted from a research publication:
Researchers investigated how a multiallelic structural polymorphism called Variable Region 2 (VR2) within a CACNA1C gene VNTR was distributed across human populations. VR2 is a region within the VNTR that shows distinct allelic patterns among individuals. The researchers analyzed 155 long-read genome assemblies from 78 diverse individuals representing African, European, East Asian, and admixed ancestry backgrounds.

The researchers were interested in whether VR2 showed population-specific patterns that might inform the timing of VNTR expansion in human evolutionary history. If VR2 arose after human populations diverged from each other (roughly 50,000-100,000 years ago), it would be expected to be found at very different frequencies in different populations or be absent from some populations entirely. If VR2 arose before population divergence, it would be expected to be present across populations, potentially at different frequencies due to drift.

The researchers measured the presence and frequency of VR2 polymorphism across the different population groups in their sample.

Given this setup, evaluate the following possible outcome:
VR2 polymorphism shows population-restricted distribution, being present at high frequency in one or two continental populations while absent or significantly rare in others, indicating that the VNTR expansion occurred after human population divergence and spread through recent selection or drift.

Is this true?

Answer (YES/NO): NO